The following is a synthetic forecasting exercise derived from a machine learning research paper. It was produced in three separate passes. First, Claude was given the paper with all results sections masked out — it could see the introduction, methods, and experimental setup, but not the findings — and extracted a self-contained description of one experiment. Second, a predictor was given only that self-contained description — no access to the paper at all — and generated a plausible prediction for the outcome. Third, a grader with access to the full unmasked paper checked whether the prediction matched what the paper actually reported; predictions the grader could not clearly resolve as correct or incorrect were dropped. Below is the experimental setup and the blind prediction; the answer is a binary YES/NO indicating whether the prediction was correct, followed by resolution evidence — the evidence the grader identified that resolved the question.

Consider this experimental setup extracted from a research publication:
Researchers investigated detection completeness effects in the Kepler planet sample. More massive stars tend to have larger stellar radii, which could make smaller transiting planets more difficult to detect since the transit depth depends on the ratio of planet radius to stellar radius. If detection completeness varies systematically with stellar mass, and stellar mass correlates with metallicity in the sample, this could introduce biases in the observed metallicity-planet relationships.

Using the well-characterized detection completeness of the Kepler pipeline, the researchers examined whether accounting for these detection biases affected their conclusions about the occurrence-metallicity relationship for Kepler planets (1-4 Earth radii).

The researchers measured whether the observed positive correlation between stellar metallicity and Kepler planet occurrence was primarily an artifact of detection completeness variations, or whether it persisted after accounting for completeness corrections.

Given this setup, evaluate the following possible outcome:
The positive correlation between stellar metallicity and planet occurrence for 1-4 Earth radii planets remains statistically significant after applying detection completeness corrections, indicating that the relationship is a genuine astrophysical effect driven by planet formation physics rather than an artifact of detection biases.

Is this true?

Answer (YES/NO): YES